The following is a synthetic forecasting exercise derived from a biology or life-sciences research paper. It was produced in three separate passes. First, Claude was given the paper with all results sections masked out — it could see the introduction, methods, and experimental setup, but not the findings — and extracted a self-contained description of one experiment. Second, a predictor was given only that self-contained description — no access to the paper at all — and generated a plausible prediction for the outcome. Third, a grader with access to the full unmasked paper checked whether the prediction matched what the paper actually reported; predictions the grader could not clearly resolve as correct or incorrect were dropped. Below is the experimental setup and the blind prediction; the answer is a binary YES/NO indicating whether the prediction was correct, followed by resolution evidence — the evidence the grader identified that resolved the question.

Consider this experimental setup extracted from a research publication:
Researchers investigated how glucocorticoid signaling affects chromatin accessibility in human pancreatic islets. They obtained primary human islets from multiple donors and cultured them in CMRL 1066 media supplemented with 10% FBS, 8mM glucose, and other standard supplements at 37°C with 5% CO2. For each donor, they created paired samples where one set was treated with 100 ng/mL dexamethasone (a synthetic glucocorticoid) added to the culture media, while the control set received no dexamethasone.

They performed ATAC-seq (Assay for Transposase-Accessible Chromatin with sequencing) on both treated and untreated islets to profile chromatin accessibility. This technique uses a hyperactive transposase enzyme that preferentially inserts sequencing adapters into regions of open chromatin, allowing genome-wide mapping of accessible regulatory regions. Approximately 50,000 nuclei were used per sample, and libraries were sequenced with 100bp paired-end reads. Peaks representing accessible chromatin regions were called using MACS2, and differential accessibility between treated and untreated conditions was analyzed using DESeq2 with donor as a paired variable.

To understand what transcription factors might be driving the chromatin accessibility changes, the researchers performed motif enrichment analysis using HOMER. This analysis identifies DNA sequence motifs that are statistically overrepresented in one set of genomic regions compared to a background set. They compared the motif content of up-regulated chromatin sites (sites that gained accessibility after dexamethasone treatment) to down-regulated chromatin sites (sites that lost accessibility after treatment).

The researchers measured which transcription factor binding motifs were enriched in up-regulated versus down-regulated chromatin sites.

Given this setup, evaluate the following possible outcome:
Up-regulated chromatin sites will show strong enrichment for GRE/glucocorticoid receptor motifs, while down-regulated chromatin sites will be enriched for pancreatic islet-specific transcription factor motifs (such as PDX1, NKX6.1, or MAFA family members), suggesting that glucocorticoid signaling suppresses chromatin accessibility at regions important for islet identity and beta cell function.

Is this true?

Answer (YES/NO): NO